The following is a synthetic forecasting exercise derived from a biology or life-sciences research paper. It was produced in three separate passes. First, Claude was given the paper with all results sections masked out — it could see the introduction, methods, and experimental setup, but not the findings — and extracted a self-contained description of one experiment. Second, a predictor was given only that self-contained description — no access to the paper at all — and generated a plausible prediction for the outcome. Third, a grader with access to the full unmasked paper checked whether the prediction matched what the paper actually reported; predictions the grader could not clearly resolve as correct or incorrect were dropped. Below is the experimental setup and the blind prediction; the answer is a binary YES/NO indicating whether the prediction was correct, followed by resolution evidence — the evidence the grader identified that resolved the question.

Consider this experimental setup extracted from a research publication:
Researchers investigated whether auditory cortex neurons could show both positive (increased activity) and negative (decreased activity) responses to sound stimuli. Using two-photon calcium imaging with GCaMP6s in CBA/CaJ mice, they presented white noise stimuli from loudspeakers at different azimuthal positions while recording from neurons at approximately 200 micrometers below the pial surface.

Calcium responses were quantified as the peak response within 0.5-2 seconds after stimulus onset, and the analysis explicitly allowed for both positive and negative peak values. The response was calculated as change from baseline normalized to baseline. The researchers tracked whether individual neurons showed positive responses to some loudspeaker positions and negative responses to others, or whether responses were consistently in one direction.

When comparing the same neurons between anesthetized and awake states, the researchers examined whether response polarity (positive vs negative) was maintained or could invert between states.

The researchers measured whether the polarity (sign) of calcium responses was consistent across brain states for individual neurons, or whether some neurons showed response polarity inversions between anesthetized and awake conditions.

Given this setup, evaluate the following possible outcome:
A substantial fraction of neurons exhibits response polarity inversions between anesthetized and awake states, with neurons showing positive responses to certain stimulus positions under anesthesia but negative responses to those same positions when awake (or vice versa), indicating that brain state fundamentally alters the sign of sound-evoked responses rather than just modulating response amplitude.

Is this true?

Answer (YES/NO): NO